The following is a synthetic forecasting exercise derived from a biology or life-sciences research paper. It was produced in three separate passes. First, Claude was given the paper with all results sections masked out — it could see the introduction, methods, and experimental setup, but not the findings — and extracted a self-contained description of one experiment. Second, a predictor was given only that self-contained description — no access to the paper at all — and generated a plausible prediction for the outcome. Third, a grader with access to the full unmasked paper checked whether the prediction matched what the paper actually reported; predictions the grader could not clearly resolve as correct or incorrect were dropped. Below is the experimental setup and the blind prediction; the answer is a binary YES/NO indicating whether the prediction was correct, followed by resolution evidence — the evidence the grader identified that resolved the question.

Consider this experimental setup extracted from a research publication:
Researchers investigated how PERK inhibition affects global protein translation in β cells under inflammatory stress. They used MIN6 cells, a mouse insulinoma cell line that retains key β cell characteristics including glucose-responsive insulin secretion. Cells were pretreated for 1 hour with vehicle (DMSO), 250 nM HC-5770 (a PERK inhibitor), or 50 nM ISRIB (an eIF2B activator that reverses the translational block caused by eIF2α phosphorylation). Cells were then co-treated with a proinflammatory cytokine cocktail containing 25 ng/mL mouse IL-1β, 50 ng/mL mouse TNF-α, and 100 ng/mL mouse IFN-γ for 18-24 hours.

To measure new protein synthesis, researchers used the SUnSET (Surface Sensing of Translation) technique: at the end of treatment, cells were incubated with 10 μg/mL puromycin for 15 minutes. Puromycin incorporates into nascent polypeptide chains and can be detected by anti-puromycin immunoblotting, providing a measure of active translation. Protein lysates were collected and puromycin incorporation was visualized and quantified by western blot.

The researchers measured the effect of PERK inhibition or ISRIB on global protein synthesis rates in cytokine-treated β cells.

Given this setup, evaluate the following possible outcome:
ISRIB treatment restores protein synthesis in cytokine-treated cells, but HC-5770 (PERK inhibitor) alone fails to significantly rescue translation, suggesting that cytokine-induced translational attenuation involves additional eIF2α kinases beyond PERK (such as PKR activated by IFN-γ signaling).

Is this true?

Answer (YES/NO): NO